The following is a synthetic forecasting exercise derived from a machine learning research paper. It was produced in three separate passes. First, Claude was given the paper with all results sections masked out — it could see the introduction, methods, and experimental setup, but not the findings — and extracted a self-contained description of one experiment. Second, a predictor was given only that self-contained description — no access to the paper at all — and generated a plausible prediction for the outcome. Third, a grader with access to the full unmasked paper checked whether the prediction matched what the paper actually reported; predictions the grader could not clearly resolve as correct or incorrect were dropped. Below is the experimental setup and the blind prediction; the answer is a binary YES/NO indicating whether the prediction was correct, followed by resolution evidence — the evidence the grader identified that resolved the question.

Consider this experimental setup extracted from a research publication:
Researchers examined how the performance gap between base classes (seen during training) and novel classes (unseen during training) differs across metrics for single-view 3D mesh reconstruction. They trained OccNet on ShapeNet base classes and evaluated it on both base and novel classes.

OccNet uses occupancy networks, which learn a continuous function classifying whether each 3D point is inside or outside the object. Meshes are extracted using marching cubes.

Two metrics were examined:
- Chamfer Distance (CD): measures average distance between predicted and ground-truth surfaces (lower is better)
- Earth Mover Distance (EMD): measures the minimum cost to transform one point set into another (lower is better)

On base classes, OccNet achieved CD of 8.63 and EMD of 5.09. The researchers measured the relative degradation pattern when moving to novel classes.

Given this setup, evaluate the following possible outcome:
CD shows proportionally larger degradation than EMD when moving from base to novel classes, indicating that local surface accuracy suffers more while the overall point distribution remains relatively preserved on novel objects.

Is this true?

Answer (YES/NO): YES